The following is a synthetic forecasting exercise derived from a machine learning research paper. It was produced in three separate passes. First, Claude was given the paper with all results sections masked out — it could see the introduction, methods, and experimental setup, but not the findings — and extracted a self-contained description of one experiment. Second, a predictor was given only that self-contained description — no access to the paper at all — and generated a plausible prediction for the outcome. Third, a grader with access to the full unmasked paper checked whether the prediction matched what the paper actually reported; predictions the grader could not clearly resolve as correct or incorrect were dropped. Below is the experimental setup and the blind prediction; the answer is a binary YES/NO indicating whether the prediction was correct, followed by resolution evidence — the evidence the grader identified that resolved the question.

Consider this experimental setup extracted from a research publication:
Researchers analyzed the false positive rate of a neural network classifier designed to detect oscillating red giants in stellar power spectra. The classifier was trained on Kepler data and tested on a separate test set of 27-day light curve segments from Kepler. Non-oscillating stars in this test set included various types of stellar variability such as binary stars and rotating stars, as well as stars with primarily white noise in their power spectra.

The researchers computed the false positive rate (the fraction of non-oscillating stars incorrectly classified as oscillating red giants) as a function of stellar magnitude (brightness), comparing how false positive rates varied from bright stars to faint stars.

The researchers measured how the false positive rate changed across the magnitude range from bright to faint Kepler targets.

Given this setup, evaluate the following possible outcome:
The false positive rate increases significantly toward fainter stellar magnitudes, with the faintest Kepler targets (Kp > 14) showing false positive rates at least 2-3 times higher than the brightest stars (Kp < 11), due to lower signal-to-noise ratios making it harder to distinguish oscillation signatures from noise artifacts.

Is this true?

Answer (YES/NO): NO